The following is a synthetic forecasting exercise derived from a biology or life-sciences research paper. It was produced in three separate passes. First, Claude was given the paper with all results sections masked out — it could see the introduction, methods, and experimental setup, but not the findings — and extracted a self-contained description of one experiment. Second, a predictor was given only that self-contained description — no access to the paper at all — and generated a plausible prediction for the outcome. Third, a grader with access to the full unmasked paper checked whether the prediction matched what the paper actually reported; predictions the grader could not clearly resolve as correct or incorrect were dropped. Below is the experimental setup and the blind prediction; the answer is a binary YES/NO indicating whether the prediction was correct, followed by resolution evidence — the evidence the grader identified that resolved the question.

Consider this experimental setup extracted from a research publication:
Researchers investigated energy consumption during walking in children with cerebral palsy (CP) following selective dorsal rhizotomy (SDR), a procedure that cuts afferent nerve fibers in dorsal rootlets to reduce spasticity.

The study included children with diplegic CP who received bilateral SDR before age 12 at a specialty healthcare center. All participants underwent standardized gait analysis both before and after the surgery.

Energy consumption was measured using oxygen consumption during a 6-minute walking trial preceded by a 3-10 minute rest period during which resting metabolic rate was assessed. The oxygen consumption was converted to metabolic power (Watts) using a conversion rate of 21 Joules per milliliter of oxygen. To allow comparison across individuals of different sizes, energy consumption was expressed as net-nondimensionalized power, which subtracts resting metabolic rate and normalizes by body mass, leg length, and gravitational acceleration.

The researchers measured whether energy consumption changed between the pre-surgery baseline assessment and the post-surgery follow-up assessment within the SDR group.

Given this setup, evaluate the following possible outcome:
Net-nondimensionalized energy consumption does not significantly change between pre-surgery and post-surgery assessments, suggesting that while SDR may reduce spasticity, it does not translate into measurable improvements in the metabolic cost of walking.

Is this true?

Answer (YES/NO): NO